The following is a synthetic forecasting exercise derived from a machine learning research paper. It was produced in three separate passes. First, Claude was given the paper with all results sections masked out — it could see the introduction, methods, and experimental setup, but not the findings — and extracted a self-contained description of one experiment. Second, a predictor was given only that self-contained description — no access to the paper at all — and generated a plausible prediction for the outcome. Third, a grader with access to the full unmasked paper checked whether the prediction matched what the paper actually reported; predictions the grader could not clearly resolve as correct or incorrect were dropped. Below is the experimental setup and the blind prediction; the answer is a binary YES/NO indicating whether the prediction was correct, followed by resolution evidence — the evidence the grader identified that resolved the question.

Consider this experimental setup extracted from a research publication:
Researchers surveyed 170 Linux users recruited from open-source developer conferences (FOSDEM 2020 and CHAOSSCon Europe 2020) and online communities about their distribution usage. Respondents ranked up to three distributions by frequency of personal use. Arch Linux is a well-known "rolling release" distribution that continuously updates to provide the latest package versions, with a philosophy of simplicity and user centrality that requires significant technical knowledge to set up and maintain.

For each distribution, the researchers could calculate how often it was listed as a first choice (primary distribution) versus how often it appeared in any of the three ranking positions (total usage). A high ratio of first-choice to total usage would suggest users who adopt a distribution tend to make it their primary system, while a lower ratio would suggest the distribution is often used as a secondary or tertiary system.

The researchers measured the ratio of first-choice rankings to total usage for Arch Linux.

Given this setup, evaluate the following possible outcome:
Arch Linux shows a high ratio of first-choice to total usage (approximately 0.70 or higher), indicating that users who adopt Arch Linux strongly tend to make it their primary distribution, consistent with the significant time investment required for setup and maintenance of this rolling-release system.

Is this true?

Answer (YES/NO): NO